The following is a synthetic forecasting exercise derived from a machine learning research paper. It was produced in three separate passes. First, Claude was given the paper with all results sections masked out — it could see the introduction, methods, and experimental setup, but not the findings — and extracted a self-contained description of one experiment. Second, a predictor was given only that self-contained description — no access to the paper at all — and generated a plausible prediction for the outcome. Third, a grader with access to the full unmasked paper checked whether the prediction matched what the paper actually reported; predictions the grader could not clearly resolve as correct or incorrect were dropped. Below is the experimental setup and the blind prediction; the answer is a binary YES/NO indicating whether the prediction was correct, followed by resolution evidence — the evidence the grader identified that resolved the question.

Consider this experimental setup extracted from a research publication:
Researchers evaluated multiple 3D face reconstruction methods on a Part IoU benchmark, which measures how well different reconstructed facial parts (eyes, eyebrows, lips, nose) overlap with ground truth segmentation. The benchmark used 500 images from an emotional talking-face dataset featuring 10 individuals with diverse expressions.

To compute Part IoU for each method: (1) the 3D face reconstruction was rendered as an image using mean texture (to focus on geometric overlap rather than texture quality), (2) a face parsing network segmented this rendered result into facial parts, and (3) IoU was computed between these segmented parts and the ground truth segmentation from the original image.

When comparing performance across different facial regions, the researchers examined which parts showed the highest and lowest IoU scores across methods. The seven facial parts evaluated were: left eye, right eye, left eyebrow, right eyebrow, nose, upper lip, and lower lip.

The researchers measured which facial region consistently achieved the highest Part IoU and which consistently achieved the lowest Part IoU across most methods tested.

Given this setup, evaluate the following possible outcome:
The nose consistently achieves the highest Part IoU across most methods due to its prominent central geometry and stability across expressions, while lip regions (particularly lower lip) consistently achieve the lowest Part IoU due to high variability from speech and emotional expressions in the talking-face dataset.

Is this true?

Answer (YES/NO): NO